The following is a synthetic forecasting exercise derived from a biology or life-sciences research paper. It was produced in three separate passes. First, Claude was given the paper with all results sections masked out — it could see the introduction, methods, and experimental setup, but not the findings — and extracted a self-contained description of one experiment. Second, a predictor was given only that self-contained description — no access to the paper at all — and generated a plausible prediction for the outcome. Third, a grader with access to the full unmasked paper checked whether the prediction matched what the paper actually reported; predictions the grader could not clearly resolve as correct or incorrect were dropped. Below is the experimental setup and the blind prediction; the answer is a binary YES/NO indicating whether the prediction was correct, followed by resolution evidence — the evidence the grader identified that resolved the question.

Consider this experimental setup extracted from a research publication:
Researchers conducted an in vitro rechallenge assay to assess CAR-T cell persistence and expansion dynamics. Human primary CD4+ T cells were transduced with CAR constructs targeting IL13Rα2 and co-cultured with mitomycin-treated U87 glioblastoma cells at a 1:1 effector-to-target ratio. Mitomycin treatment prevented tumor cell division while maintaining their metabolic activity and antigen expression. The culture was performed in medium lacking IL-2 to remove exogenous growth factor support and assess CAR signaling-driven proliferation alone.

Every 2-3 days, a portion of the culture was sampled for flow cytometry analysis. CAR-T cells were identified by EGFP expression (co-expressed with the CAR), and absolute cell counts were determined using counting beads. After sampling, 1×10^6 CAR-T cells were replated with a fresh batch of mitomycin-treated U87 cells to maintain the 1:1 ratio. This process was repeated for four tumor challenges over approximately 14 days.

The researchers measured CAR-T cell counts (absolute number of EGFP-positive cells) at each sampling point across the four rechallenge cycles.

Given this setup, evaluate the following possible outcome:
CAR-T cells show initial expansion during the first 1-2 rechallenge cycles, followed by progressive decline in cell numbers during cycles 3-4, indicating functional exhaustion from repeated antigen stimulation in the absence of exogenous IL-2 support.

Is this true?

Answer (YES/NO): NO